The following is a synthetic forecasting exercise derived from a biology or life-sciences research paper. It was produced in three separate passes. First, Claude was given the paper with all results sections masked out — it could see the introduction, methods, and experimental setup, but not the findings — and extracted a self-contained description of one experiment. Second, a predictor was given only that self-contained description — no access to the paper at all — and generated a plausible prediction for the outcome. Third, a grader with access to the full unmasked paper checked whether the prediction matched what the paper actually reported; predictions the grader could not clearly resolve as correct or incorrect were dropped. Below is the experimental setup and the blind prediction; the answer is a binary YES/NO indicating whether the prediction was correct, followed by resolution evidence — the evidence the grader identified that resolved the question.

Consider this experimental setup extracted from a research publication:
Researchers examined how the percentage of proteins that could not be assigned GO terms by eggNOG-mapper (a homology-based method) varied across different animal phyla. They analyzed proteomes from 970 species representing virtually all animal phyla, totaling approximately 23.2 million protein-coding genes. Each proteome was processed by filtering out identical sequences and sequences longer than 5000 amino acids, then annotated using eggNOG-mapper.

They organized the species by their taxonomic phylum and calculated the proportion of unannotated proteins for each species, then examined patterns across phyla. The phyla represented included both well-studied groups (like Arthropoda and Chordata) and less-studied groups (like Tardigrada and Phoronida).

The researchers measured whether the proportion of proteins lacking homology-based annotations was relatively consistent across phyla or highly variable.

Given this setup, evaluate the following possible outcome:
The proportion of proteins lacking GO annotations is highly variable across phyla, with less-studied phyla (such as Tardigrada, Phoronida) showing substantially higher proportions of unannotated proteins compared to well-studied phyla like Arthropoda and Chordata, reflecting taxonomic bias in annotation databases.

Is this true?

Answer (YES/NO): YES